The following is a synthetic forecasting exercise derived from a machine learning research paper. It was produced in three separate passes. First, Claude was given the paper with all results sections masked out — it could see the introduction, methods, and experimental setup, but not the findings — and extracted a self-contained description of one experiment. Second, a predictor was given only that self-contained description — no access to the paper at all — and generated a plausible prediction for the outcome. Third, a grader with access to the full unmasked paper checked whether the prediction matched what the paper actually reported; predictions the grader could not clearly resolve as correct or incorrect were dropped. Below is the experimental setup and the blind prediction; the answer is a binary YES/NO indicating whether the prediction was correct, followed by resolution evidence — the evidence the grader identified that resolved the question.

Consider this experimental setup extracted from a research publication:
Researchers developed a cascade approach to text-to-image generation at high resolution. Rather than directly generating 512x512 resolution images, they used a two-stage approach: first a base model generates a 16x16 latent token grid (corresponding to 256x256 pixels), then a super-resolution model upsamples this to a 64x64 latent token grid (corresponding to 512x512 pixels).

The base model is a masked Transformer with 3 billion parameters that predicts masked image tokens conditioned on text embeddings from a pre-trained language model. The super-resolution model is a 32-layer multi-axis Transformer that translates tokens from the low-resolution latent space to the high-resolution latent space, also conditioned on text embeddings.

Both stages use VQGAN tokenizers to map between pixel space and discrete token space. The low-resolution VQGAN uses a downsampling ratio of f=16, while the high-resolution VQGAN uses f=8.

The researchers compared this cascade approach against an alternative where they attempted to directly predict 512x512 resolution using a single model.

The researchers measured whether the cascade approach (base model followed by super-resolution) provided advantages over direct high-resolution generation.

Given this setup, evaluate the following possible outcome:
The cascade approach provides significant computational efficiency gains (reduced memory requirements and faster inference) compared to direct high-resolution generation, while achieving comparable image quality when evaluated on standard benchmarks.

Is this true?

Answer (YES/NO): NO